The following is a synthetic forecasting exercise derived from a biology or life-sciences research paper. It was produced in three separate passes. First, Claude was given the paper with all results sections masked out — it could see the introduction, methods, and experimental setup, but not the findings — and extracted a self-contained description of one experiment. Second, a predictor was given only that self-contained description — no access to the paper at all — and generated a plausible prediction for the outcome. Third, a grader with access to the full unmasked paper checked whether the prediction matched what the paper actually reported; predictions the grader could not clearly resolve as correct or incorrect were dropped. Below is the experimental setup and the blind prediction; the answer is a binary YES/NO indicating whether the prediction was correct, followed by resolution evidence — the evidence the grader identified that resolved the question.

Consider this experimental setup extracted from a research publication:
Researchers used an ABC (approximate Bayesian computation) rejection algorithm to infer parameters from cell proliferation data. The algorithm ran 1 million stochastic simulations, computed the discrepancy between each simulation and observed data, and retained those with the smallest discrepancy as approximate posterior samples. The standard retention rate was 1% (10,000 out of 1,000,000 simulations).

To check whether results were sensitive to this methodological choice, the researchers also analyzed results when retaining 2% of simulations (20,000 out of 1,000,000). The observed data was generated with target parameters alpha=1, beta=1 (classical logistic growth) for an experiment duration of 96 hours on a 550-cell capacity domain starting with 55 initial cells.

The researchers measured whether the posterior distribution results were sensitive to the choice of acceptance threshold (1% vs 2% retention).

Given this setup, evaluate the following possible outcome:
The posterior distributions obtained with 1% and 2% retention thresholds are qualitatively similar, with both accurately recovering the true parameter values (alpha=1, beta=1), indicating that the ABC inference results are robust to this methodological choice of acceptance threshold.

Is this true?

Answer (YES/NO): YES